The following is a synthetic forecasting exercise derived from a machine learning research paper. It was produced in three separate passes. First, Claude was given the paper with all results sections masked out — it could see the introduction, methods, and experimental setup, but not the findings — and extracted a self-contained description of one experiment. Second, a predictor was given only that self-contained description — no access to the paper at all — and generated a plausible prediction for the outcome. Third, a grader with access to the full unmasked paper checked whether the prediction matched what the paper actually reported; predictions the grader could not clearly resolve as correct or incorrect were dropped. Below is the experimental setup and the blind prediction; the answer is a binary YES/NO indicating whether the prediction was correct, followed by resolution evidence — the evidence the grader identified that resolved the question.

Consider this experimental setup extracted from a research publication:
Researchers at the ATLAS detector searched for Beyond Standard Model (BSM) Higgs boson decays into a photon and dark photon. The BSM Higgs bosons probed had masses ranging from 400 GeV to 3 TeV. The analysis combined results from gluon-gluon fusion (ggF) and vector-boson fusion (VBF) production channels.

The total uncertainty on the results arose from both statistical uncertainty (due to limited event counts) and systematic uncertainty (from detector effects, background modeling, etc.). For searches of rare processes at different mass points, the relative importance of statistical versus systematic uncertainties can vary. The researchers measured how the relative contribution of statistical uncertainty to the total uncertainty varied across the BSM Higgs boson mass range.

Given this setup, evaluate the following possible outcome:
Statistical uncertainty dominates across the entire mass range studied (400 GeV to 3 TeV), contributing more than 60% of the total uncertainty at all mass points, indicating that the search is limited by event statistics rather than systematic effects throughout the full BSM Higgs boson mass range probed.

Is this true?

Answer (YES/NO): YES